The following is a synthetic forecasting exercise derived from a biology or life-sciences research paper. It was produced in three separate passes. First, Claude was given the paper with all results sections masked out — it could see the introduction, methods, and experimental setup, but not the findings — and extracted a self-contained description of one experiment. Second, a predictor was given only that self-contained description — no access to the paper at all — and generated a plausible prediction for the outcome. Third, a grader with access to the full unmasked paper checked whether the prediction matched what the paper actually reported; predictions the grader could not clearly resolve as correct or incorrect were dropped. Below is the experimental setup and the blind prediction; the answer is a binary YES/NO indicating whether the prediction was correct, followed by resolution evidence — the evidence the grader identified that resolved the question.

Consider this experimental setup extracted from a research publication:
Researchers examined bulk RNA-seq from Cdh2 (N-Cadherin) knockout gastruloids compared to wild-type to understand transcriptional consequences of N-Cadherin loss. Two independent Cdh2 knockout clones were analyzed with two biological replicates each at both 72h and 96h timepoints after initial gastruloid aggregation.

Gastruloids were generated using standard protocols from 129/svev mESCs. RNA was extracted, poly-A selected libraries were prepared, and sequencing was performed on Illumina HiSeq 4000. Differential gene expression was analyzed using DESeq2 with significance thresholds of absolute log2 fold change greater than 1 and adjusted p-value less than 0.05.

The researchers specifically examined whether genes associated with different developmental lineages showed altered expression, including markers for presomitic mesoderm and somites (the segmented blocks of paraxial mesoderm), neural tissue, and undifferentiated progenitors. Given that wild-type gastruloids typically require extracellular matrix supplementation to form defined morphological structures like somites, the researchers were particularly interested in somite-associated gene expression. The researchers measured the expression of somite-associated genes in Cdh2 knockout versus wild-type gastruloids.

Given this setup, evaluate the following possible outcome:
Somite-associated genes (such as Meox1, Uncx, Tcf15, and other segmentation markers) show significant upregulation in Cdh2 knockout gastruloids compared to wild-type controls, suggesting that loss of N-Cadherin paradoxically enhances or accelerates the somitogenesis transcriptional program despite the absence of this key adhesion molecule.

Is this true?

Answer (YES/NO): NO